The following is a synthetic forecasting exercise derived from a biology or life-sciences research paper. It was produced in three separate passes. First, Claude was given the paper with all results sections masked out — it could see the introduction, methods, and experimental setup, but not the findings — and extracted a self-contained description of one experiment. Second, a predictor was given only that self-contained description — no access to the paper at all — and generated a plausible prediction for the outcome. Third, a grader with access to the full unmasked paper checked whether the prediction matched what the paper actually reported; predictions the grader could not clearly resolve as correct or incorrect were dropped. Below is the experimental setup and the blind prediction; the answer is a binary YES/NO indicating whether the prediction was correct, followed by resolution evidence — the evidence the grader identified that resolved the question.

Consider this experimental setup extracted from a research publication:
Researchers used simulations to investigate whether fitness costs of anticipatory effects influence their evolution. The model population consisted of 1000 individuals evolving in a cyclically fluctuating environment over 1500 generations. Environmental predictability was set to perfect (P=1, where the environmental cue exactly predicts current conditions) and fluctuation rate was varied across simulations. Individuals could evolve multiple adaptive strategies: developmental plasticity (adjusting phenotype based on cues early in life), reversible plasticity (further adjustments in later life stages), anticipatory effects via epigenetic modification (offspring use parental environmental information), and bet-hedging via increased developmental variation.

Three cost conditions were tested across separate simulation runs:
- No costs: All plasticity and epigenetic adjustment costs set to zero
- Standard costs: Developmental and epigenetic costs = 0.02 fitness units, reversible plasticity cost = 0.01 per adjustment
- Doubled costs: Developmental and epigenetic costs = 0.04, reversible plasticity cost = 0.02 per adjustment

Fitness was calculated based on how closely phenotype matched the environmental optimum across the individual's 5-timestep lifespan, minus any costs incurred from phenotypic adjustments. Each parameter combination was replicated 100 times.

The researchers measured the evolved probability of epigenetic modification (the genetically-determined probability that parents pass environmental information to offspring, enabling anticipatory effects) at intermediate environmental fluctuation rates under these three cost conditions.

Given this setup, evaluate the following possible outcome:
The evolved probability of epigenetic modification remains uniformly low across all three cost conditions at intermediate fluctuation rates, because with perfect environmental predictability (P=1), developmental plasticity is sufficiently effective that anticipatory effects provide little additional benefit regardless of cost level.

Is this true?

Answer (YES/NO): NO